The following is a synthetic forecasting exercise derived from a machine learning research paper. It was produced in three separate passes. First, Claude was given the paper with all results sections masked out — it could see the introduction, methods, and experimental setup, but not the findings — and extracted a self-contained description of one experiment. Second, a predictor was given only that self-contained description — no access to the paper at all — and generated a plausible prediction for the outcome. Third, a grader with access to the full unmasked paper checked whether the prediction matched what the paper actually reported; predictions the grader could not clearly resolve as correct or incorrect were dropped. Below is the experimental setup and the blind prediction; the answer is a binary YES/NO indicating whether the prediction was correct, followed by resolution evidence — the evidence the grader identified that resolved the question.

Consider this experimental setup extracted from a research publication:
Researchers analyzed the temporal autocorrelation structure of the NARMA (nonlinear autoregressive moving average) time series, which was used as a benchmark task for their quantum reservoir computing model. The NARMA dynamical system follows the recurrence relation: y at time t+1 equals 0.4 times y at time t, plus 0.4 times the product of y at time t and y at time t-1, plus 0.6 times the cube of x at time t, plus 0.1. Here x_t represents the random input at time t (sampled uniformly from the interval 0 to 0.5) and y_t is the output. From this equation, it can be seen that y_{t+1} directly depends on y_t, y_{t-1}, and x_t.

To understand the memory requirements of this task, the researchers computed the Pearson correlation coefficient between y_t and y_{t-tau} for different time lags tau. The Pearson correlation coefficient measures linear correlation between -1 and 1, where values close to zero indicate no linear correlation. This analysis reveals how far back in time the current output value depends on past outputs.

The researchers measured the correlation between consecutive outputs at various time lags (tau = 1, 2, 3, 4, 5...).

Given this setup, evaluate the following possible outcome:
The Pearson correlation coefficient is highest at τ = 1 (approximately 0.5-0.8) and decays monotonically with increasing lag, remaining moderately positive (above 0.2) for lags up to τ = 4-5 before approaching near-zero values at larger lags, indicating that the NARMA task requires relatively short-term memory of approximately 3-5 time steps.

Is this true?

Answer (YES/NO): NO